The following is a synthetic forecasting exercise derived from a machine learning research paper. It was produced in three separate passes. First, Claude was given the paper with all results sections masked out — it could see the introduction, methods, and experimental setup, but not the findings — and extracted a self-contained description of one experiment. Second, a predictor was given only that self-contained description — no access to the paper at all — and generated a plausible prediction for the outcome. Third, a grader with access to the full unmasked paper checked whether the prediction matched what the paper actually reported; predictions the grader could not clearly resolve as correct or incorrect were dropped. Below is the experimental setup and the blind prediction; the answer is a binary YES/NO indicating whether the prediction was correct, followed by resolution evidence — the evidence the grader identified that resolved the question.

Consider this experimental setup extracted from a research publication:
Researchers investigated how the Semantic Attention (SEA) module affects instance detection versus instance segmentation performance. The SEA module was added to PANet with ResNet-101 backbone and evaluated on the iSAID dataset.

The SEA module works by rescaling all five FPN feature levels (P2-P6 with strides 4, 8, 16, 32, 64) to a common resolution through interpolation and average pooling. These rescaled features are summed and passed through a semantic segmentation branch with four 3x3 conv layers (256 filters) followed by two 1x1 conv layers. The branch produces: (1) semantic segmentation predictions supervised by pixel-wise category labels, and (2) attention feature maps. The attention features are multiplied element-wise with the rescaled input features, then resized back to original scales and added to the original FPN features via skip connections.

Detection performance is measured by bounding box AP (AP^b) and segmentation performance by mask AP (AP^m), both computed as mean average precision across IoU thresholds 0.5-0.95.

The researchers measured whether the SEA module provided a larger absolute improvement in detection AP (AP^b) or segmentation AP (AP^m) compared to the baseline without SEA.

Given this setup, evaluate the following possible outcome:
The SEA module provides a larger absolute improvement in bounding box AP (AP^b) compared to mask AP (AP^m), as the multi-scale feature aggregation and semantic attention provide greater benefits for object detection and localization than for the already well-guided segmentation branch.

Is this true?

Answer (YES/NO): YES